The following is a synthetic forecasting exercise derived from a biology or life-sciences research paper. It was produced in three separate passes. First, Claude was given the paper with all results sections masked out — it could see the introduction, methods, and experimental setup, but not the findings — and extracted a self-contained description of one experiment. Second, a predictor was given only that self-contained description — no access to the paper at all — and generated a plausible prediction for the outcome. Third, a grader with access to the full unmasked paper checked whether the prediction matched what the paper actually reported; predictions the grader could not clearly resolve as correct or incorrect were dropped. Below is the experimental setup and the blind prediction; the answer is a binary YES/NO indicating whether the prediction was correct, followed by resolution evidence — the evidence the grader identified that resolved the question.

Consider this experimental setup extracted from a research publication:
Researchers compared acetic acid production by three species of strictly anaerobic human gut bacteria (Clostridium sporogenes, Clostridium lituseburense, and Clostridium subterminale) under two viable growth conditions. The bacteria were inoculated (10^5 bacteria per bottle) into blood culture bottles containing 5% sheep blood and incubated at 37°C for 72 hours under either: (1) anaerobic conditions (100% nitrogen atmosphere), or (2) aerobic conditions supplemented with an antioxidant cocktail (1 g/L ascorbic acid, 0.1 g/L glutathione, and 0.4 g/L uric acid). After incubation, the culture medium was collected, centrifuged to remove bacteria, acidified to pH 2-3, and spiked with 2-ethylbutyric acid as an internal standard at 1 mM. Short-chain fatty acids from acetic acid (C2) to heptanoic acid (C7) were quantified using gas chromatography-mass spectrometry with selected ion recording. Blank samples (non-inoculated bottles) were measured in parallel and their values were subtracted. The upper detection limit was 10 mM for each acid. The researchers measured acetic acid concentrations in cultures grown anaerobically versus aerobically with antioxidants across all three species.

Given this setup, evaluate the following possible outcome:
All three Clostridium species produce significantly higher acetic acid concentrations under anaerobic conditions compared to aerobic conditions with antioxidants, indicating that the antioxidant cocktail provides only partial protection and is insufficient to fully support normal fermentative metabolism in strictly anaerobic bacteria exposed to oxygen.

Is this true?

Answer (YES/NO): NO